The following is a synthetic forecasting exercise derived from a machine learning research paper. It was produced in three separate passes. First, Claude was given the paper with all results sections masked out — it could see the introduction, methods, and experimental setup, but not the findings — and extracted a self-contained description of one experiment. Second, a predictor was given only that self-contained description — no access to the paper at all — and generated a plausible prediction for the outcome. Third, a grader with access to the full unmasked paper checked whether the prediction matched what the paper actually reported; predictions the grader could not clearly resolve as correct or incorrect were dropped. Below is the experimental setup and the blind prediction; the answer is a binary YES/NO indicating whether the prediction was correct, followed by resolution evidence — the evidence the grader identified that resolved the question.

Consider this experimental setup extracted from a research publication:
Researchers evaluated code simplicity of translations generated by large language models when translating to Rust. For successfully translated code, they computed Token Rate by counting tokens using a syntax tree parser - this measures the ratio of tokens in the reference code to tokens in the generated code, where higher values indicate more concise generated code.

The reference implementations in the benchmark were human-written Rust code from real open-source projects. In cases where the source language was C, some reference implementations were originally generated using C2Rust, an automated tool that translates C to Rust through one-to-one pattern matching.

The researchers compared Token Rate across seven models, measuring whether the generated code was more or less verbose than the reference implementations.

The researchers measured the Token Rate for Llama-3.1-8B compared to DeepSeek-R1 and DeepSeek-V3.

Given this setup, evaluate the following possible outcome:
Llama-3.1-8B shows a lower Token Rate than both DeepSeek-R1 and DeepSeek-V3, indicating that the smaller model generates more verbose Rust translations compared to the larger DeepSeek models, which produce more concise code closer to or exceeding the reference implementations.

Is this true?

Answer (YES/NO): YES